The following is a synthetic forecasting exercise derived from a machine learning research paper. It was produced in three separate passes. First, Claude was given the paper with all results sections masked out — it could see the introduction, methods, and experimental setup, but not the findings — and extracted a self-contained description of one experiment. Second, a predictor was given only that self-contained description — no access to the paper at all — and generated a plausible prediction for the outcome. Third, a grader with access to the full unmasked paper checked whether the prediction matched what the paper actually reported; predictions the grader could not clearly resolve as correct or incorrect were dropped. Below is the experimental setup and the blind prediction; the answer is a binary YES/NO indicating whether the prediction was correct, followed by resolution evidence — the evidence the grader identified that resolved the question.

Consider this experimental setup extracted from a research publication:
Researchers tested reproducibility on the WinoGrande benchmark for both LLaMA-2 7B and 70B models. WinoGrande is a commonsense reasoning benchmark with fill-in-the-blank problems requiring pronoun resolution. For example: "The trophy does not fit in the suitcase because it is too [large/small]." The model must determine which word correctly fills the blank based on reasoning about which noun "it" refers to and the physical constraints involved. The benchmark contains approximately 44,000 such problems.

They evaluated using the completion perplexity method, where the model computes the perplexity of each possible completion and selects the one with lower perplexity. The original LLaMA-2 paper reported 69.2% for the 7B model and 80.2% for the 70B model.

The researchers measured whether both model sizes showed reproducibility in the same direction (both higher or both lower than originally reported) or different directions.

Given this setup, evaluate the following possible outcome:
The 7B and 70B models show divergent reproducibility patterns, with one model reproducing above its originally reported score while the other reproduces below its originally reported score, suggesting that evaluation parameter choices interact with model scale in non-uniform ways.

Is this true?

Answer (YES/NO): NO